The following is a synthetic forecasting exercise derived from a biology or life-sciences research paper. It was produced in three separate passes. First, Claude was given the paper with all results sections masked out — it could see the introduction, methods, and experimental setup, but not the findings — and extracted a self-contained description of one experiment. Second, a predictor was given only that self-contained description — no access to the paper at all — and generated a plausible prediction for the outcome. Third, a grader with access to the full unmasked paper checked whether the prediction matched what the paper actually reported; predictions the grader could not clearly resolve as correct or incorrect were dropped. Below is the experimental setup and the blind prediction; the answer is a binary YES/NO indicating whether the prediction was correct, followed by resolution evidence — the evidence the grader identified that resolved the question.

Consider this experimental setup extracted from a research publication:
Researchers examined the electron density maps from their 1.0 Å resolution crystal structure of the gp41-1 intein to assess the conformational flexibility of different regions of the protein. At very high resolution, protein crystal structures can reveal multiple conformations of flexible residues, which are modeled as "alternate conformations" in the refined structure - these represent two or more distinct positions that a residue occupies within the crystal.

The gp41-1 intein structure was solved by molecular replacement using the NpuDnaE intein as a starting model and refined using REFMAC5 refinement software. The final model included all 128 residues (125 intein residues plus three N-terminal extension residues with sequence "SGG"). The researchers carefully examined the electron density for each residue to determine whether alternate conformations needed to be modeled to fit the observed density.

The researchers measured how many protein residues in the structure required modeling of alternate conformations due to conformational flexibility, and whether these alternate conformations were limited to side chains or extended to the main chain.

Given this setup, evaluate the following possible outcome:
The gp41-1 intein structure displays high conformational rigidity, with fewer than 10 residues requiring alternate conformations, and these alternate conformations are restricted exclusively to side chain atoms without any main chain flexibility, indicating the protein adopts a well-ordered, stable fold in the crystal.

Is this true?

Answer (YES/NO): NO